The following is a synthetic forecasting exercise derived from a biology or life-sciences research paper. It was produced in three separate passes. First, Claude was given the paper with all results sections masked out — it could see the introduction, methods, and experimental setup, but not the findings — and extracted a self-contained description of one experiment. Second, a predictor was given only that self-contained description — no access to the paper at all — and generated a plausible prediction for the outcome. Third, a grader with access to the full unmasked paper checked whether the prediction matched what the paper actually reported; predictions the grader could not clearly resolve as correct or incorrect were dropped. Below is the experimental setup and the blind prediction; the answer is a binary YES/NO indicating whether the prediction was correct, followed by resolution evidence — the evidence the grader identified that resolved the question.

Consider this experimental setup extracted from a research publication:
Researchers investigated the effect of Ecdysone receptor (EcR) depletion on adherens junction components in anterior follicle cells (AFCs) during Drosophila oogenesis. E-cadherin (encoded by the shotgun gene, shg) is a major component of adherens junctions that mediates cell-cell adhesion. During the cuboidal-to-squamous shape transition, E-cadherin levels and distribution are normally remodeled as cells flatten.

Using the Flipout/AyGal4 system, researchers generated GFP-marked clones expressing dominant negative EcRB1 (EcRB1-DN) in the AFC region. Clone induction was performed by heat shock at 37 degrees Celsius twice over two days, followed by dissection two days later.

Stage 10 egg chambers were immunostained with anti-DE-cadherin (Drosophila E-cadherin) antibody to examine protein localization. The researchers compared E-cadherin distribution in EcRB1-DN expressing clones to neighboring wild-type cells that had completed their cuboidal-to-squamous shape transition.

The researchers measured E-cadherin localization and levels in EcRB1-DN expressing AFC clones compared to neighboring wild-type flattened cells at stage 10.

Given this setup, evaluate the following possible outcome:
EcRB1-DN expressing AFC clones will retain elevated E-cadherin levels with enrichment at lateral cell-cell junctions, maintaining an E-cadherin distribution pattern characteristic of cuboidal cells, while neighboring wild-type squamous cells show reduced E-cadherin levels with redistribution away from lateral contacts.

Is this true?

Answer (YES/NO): YES